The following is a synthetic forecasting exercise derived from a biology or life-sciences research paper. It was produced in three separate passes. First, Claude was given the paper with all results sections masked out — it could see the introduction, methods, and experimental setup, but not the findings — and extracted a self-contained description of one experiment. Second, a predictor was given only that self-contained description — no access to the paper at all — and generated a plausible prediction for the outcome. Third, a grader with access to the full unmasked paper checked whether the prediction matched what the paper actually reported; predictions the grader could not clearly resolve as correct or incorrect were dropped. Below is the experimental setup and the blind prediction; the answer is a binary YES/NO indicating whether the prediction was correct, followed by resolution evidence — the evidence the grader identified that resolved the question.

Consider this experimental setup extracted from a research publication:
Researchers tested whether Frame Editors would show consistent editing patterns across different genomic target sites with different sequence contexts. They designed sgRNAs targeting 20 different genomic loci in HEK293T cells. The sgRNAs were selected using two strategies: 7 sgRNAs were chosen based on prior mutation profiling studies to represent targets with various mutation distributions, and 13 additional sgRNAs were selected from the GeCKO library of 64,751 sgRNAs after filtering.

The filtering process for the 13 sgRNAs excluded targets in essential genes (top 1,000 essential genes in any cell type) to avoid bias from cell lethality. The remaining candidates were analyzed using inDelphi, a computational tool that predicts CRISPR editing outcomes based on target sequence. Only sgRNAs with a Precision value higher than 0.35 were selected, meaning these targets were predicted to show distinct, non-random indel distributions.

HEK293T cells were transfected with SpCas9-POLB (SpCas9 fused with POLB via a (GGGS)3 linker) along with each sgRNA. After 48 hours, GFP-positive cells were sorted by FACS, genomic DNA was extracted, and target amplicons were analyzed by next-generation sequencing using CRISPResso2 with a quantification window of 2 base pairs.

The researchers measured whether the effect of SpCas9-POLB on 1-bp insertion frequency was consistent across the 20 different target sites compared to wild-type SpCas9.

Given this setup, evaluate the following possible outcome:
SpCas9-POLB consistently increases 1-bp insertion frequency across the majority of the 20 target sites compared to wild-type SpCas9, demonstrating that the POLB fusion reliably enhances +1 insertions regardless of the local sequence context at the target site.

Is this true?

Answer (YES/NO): NO